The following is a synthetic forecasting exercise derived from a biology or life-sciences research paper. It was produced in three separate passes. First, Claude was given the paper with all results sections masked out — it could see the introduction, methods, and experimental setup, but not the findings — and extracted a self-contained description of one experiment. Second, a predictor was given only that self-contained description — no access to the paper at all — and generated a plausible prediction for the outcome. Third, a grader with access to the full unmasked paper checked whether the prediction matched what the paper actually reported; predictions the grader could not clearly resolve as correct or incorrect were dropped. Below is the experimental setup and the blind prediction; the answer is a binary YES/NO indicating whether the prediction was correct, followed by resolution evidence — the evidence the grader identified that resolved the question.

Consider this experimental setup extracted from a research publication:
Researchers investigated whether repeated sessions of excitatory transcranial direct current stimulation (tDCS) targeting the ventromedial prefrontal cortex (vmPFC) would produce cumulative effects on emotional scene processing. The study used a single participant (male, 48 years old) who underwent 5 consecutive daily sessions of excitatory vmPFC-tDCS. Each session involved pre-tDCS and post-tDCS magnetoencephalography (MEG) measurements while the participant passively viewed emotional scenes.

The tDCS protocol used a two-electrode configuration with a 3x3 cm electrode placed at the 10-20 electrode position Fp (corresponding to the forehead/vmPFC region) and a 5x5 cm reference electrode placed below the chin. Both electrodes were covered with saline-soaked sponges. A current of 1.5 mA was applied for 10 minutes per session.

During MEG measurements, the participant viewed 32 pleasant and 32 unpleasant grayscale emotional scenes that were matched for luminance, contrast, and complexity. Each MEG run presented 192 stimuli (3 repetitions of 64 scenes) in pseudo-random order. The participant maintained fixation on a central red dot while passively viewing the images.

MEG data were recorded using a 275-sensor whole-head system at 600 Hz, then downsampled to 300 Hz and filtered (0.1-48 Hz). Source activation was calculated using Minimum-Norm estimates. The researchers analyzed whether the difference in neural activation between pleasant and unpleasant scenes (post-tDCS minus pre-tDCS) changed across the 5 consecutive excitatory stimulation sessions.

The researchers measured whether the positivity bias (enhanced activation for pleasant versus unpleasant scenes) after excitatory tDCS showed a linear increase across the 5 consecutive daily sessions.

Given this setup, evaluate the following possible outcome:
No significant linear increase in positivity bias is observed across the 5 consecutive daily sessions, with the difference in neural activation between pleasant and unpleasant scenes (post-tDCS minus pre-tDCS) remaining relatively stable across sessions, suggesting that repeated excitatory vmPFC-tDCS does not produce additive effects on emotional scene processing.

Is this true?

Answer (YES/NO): NO